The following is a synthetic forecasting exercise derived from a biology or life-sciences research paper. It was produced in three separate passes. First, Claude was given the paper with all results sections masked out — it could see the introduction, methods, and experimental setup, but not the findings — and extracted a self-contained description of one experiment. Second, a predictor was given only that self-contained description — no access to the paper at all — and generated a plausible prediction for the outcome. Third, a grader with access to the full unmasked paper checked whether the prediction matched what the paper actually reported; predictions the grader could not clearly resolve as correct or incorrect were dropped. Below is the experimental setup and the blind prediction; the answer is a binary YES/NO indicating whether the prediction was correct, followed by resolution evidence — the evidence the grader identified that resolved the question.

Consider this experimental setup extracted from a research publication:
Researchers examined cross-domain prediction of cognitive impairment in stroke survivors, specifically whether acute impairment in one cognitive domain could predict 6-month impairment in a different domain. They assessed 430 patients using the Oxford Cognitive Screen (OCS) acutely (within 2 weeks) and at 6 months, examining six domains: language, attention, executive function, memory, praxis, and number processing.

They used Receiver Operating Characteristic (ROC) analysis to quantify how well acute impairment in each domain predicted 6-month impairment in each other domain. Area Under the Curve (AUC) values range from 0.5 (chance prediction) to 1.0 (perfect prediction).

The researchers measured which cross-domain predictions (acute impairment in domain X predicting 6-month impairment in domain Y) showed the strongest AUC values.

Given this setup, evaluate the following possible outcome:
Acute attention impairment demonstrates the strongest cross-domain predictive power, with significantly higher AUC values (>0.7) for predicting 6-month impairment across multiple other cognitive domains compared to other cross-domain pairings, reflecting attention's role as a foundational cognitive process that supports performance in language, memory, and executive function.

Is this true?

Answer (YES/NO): NO